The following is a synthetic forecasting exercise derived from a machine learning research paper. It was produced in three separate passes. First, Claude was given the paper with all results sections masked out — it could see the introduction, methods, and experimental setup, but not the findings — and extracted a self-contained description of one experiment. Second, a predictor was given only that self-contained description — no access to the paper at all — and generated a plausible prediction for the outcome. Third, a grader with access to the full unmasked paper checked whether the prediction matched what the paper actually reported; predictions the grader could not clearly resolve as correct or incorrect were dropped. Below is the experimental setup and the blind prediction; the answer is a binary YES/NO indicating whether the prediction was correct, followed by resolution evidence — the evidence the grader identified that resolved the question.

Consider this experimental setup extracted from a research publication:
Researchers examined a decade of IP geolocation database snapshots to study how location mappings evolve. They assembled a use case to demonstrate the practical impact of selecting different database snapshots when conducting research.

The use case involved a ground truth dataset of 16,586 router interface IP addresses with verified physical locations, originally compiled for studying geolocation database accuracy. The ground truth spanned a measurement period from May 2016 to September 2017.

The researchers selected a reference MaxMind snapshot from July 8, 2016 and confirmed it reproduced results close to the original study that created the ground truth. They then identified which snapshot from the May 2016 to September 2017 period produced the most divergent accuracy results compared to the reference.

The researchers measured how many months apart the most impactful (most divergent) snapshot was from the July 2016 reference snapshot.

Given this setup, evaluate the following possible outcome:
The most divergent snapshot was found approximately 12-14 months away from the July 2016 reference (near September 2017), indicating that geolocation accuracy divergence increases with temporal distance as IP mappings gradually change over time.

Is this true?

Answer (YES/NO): NO